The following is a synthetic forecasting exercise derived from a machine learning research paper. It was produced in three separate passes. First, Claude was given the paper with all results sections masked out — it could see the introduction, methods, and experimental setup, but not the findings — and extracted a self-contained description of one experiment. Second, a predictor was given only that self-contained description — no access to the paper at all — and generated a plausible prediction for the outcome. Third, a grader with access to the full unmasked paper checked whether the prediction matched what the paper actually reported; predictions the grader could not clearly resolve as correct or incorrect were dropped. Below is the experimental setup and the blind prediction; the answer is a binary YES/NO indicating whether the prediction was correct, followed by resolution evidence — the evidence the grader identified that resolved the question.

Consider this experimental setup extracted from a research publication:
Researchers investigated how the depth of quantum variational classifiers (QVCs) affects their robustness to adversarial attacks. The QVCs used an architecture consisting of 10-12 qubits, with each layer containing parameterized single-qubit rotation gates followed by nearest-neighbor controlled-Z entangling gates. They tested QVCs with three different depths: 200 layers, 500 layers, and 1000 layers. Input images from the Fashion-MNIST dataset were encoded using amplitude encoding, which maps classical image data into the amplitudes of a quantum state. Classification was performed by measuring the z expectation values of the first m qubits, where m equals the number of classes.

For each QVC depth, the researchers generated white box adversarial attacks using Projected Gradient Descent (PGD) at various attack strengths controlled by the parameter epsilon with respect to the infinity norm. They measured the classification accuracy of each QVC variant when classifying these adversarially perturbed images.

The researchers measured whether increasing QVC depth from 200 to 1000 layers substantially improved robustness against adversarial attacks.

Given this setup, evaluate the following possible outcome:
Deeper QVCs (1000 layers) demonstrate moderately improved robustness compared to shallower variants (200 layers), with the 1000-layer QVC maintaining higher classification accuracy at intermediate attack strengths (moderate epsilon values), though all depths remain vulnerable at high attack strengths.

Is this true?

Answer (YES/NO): NO